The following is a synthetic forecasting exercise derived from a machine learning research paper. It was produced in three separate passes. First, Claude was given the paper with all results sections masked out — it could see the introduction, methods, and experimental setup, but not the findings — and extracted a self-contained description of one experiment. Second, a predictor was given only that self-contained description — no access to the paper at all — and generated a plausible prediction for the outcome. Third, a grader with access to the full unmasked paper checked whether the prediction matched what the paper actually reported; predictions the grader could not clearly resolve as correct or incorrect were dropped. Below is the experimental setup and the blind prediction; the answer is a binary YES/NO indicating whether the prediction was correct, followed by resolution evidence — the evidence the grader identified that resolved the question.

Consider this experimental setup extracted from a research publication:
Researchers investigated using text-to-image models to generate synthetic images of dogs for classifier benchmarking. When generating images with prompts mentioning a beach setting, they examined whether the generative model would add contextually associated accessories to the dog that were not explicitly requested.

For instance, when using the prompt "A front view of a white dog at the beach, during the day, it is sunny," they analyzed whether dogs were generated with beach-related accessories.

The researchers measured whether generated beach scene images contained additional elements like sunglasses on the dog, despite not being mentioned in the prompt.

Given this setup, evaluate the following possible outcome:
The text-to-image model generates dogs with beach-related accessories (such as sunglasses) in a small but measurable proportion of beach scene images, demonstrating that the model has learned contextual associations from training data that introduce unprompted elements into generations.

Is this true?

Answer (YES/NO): YES